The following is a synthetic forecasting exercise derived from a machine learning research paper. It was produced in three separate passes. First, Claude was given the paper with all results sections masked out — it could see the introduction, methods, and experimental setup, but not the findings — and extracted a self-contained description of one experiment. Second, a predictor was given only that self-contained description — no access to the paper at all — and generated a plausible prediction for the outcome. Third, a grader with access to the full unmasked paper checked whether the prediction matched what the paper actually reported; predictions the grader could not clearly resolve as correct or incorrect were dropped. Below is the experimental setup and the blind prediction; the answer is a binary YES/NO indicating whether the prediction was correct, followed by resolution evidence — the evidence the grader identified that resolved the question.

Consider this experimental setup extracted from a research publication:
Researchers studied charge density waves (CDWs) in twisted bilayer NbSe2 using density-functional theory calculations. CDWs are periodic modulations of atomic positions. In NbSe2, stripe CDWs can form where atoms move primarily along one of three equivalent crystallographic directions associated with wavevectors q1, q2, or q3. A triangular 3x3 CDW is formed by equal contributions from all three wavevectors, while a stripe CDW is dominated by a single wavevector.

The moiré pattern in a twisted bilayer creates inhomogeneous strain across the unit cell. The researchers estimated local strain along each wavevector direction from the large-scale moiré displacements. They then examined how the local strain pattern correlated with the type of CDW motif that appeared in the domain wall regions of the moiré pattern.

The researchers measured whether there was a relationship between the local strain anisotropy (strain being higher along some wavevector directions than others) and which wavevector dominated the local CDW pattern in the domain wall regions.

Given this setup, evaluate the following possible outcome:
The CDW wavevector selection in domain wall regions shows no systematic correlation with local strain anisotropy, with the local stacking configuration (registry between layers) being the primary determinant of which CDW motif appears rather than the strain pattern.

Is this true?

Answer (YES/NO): NO